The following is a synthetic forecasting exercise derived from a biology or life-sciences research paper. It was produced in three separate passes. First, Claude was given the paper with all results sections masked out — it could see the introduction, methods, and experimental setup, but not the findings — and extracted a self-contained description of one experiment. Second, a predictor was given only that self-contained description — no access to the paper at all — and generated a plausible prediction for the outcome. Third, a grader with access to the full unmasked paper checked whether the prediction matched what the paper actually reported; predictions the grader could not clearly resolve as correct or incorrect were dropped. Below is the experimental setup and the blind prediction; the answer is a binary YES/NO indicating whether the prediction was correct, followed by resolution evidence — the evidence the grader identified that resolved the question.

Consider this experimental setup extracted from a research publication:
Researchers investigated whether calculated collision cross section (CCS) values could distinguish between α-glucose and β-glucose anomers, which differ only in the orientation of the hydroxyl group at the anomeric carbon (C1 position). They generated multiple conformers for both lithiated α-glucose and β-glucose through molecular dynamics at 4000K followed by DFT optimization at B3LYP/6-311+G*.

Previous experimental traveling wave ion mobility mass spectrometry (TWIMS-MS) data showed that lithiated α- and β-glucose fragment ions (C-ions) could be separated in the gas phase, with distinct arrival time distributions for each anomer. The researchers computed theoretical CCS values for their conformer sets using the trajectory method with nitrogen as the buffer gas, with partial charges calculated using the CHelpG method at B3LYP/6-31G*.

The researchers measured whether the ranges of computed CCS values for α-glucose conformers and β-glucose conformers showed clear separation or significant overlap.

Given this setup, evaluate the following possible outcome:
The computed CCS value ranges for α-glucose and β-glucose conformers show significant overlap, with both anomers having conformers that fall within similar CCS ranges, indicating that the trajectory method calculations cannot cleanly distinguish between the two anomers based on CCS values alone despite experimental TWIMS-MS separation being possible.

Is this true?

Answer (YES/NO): YES